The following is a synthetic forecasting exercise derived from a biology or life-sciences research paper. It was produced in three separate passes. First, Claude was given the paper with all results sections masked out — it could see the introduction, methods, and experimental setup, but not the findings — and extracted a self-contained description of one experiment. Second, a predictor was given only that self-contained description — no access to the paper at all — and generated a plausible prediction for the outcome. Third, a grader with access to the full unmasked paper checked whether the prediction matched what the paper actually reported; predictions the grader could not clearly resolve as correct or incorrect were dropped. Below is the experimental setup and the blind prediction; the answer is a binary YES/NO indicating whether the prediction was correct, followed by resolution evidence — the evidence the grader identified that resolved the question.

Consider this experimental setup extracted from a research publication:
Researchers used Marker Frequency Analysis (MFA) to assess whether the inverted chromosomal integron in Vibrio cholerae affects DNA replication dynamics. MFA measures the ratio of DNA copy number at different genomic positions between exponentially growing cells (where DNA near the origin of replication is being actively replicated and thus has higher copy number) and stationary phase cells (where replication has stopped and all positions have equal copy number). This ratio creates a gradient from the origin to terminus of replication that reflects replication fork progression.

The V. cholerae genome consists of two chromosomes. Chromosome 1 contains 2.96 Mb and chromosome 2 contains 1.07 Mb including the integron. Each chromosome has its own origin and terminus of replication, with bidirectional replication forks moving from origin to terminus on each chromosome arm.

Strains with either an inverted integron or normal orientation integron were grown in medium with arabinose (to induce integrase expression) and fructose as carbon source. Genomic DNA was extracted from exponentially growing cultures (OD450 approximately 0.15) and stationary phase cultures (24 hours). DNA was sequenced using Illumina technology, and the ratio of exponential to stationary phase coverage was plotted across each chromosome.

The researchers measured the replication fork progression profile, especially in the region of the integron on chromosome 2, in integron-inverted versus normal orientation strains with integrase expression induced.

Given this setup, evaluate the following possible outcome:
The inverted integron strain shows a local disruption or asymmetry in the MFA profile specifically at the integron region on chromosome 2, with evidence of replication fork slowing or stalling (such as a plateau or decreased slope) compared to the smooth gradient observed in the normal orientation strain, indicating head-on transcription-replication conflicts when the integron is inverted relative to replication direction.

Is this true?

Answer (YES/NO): NO